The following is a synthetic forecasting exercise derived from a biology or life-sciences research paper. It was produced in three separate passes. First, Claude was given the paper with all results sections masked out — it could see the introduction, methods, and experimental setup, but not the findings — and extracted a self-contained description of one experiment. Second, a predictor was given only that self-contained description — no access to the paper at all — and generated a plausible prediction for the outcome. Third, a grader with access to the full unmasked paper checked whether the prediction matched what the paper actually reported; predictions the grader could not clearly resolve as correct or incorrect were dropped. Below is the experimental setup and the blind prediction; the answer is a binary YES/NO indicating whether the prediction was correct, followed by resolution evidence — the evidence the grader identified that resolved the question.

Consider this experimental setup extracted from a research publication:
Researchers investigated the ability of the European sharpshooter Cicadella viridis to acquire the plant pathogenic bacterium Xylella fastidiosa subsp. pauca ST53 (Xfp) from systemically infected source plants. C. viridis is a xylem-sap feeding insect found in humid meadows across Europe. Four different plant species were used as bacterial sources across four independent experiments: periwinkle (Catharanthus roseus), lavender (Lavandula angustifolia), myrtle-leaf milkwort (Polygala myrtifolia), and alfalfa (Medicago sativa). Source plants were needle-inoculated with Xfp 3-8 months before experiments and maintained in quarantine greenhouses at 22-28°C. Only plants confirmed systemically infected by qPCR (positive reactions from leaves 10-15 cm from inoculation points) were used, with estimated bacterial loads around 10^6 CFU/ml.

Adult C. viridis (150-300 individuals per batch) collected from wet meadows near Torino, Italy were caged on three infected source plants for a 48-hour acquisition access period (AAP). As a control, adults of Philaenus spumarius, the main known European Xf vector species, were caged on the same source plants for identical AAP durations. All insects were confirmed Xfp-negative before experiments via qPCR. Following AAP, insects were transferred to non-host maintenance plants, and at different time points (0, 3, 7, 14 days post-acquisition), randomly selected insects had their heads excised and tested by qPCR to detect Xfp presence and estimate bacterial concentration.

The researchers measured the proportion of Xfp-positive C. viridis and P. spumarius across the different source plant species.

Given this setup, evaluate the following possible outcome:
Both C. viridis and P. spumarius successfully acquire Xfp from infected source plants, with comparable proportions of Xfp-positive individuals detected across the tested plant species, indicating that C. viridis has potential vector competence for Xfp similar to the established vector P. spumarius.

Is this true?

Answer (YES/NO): NO